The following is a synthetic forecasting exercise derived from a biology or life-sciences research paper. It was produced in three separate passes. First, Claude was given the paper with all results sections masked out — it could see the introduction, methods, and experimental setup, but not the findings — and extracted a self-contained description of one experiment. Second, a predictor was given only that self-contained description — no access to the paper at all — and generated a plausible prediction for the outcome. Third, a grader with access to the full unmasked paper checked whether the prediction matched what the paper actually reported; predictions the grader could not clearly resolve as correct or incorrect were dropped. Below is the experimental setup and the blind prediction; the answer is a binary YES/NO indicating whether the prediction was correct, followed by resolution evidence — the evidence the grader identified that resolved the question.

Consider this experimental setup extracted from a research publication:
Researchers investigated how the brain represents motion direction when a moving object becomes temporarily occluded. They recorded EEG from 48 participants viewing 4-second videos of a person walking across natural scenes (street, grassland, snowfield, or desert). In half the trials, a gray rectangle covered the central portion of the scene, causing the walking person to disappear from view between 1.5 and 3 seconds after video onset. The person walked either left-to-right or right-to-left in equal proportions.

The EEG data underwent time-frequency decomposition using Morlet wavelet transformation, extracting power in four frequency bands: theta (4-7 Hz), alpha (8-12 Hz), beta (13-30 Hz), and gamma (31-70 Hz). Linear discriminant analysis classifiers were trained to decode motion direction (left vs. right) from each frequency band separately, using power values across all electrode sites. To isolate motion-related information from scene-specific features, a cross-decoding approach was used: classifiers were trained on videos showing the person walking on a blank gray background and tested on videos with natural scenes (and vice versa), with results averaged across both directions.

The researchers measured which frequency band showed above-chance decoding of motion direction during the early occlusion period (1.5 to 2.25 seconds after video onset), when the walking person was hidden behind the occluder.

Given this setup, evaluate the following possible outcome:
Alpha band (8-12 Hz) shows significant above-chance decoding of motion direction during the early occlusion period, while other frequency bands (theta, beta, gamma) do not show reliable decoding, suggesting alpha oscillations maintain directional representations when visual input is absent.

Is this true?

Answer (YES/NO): YES